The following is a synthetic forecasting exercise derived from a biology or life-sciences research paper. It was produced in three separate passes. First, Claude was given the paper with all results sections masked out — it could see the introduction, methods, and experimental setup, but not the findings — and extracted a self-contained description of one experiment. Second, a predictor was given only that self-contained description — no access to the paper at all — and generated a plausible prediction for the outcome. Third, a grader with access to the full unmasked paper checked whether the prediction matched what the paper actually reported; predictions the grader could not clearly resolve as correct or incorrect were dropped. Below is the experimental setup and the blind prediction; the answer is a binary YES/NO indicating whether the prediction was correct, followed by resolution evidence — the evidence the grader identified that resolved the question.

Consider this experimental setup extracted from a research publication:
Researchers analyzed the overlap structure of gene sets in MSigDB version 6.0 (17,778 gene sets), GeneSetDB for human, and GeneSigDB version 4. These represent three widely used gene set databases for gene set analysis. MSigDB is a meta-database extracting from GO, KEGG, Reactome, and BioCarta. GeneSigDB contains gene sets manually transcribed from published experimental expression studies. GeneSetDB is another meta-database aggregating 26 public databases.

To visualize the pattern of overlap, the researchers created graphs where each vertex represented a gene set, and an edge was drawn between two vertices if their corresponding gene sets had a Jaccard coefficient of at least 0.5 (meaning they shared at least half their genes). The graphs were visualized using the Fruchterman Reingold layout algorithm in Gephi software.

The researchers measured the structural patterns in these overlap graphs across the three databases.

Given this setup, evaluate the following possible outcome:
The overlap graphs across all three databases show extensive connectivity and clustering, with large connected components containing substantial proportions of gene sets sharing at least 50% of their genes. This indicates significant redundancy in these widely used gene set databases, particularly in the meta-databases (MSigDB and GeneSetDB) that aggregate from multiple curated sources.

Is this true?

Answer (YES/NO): YES